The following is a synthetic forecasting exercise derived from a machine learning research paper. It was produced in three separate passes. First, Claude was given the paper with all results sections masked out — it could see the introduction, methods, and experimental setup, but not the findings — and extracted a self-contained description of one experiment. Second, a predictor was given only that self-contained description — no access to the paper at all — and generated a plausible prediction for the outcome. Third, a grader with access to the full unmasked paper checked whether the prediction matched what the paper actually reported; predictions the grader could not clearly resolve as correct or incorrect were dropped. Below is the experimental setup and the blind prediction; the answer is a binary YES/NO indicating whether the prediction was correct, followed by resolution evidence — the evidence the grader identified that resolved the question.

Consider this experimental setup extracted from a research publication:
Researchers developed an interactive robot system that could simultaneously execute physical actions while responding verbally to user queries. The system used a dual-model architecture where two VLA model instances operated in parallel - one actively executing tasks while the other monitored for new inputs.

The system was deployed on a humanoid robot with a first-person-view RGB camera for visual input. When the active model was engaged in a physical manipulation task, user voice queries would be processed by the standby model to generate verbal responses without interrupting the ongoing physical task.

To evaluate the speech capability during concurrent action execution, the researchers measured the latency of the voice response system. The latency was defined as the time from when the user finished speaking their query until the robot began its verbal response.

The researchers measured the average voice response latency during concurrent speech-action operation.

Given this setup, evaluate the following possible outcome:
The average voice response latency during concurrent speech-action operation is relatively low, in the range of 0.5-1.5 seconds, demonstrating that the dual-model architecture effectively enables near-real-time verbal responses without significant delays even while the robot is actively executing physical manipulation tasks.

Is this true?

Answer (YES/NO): NO